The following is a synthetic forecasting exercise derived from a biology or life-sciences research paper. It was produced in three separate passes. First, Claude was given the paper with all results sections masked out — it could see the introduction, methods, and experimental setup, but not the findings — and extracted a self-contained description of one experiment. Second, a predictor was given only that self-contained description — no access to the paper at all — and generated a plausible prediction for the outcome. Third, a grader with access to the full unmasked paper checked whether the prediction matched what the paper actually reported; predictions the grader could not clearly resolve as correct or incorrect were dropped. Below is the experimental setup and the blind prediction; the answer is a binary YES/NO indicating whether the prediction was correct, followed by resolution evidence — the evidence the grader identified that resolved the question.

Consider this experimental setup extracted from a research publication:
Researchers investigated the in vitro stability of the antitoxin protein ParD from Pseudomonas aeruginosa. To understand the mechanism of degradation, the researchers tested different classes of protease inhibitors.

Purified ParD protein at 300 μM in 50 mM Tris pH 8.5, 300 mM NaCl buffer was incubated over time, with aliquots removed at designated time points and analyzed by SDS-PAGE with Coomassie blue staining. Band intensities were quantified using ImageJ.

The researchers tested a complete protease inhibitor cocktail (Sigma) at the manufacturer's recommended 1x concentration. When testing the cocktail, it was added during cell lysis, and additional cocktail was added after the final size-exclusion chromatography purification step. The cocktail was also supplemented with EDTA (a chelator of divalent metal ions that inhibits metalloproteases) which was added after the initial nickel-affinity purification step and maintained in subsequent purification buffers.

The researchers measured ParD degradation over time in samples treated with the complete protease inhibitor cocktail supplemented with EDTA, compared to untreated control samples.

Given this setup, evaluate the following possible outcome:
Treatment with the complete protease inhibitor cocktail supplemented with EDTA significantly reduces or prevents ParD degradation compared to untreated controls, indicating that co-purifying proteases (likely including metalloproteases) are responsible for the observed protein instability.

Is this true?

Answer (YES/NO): NO